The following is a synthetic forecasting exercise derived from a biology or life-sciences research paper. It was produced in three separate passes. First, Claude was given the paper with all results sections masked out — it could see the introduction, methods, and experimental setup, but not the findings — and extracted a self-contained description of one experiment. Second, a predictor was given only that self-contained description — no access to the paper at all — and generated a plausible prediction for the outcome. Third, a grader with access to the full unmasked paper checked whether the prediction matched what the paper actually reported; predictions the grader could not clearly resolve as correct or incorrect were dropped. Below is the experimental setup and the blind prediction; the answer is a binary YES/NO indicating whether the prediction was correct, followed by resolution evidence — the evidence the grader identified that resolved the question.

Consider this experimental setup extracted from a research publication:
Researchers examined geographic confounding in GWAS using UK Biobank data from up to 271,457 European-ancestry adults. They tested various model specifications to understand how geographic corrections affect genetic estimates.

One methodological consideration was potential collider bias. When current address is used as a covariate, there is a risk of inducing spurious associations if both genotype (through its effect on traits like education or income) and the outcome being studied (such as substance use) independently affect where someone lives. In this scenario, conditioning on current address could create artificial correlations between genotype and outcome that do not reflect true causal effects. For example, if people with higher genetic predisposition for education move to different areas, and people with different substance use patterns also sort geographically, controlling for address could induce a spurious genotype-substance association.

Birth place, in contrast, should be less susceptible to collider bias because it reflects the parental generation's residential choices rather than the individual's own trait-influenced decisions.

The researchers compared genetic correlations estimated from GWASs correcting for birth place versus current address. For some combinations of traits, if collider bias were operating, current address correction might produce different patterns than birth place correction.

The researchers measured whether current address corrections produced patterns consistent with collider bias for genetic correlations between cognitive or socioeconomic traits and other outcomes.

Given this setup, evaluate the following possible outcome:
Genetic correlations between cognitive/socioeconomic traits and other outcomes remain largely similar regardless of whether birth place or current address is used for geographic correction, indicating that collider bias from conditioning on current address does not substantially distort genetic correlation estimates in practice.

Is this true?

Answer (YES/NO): NO